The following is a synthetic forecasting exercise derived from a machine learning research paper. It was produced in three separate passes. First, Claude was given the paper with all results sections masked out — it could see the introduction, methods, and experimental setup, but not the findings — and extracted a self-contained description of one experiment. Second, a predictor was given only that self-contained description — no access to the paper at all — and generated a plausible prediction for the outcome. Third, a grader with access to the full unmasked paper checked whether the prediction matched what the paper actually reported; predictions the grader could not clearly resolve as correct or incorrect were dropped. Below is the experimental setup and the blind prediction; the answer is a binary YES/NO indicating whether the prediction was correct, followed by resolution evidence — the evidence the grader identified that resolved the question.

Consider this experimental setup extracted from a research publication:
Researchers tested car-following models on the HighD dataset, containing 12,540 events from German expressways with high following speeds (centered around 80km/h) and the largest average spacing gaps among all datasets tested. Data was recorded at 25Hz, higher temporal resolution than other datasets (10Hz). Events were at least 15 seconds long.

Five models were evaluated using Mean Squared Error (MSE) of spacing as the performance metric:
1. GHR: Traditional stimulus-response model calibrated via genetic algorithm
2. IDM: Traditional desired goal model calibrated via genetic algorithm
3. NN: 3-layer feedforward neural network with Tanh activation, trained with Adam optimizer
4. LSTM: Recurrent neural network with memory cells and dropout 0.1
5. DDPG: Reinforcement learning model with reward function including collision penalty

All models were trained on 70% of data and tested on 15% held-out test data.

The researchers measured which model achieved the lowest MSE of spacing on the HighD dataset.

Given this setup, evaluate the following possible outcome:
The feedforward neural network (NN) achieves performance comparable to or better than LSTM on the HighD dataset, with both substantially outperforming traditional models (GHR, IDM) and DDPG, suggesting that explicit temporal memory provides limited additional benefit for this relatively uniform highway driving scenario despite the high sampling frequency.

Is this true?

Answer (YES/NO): NO